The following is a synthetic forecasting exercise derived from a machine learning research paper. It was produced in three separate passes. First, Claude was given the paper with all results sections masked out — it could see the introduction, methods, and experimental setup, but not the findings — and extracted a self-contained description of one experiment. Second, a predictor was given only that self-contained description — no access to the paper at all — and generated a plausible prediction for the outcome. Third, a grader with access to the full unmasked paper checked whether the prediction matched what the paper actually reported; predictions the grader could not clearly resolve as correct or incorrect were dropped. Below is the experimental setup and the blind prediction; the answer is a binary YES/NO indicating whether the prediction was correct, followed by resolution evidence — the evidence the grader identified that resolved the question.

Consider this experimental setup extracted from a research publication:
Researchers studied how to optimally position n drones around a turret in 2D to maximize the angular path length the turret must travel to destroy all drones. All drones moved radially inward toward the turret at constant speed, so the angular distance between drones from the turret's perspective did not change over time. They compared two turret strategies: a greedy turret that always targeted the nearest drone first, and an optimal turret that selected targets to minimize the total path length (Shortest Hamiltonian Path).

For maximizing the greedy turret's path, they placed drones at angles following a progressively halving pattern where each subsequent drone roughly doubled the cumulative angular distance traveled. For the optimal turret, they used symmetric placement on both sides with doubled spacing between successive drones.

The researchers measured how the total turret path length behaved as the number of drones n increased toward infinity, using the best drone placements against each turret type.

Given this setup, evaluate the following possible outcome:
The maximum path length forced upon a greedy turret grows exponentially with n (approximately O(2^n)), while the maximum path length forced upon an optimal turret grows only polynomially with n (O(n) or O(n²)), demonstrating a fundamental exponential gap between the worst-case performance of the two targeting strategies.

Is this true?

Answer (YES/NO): NO